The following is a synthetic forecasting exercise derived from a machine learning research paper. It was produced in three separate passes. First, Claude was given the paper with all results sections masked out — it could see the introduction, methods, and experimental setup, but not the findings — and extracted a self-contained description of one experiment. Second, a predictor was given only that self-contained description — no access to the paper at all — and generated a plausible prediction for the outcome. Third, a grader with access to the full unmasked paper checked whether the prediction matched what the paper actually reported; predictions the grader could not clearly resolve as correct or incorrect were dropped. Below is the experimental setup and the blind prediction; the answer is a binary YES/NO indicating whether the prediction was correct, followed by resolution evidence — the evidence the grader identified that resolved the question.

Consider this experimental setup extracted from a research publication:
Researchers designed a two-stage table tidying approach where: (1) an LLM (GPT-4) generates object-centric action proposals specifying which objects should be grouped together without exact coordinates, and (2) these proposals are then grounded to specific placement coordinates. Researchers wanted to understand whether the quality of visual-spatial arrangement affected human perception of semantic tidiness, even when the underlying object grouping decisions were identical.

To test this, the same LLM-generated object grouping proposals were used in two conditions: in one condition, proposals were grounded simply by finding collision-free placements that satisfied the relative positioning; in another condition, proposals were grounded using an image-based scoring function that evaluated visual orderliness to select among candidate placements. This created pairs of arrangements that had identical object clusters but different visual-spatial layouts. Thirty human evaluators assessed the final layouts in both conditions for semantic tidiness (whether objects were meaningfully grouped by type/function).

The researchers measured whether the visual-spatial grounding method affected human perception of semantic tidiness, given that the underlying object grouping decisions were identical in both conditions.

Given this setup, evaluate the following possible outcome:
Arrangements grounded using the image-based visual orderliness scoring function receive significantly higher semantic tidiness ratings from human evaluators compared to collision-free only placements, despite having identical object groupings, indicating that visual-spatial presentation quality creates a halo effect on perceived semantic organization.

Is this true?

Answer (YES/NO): YES